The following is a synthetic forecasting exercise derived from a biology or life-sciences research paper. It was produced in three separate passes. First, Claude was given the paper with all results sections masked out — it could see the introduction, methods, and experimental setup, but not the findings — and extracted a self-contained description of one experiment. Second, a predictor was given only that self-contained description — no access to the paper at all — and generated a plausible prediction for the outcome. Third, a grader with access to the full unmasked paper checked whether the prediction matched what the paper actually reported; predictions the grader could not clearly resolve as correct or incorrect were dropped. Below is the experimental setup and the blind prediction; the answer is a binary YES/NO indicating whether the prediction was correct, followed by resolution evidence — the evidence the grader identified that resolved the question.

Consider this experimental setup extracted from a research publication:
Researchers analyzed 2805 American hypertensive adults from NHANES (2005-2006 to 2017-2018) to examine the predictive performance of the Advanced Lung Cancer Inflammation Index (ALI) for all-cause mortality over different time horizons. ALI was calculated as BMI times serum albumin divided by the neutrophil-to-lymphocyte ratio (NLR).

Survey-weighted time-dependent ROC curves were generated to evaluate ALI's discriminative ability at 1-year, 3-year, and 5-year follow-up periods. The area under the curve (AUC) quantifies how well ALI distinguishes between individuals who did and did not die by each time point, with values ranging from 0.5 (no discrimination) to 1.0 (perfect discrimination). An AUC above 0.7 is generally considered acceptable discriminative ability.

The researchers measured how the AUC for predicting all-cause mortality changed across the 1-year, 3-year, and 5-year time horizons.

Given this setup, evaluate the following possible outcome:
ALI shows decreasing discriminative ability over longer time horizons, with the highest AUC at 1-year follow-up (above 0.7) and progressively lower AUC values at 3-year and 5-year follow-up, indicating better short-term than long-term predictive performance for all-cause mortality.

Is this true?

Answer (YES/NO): YES